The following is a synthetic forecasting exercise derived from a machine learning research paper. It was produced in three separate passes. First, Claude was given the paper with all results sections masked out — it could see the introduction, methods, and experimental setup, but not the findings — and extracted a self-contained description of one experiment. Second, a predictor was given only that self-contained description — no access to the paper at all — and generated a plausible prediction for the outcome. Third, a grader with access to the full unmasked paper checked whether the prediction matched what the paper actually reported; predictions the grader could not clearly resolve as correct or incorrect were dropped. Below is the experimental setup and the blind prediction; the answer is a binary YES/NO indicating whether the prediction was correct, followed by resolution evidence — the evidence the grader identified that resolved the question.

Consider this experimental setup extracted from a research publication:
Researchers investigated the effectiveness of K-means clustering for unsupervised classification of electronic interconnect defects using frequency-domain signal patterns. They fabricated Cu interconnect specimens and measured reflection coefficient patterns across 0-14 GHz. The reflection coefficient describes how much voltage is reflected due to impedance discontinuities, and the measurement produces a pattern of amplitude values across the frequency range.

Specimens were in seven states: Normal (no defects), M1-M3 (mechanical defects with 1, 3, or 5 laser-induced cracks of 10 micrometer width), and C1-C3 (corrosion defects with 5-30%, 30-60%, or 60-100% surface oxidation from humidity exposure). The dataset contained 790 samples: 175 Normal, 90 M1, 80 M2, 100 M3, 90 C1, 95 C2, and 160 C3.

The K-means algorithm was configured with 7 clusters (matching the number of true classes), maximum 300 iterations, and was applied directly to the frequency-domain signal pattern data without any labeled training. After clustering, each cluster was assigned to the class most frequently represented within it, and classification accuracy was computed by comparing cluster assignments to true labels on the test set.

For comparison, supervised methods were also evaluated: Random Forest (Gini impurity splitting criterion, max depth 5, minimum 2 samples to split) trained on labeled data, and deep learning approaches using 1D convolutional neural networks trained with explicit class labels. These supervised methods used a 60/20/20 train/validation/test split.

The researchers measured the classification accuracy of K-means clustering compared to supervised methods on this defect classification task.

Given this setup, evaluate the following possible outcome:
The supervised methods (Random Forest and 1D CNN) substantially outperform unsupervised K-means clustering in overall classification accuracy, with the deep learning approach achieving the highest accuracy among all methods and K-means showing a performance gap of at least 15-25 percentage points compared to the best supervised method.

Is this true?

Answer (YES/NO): YES